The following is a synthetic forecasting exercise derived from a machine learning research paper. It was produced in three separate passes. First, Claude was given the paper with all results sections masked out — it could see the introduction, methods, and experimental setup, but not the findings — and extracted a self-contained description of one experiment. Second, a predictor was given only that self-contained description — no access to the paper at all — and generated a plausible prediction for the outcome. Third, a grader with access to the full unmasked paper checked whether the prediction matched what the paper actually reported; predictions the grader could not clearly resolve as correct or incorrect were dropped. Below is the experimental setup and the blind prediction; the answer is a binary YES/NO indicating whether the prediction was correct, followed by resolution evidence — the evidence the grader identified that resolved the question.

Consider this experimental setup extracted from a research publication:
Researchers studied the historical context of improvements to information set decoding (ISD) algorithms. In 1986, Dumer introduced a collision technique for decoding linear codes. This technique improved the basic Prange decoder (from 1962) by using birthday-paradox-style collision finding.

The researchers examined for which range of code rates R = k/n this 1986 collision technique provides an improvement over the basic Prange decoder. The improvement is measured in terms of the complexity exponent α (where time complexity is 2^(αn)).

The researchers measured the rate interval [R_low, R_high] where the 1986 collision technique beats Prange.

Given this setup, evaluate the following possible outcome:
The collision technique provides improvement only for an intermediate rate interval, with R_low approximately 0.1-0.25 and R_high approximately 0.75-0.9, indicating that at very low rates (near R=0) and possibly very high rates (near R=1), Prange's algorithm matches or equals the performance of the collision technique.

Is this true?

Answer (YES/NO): NO